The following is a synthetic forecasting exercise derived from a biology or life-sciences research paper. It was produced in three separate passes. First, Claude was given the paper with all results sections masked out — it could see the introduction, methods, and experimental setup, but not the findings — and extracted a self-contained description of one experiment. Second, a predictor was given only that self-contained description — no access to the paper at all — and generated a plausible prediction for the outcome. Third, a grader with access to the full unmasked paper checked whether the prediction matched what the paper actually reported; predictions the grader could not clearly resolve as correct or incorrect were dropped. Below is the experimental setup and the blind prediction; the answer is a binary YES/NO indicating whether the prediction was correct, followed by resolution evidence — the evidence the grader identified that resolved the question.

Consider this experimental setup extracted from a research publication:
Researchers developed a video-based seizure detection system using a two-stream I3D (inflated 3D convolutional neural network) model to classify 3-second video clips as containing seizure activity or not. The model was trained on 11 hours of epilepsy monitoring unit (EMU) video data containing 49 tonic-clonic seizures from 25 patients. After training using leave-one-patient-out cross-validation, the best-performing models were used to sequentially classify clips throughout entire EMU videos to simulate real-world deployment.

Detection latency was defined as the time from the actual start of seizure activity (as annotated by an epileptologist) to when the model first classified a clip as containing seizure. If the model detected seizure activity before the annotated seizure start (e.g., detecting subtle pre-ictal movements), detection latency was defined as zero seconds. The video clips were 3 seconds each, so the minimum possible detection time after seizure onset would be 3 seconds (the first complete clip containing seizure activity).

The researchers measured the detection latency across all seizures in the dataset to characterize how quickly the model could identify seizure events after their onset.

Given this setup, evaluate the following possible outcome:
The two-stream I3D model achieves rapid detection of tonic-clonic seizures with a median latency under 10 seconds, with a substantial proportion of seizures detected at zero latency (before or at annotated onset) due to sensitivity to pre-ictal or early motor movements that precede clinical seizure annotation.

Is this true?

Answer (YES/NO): YES